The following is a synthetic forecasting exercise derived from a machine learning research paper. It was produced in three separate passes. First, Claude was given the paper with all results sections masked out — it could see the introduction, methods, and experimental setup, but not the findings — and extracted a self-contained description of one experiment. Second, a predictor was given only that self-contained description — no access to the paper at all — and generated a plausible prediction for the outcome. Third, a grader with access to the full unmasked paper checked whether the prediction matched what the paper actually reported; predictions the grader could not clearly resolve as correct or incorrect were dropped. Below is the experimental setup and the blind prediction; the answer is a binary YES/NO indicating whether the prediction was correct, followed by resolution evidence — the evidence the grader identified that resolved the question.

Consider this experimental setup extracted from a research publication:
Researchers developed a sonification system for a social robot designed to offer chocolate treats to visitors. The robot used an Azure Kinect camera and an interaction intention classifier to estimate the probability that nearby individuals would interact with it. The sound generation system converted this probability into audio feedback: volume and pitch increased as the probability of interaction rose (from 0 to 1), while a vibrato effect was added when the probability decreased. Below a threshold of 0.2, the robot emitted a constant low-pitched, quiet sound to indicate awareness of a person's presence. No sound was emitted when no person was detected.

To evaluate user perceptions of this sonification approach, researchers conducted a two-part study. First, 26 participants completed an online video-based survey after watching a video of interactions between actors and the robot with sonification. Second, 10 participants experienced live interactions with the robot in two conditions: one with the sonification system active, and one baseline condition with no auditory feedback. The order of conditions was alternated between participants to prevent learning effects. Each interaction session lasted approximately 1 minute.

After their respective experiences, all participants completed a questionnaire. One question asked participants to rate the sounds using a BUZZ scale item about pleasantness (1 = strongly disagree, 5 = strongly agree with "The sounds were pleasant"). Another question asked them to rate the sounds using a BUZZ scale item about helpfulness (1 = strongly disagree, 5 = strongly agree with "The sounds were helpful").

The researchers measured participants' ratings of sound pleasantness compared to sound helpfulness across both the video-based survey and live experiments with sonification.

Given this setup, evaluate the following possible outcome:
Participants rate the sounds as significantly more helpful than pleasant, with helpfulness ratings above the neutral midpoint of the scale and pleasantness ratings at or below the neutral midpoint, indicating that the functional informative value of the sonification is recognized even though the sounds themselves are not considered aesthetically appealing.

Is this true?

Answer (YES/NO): YES